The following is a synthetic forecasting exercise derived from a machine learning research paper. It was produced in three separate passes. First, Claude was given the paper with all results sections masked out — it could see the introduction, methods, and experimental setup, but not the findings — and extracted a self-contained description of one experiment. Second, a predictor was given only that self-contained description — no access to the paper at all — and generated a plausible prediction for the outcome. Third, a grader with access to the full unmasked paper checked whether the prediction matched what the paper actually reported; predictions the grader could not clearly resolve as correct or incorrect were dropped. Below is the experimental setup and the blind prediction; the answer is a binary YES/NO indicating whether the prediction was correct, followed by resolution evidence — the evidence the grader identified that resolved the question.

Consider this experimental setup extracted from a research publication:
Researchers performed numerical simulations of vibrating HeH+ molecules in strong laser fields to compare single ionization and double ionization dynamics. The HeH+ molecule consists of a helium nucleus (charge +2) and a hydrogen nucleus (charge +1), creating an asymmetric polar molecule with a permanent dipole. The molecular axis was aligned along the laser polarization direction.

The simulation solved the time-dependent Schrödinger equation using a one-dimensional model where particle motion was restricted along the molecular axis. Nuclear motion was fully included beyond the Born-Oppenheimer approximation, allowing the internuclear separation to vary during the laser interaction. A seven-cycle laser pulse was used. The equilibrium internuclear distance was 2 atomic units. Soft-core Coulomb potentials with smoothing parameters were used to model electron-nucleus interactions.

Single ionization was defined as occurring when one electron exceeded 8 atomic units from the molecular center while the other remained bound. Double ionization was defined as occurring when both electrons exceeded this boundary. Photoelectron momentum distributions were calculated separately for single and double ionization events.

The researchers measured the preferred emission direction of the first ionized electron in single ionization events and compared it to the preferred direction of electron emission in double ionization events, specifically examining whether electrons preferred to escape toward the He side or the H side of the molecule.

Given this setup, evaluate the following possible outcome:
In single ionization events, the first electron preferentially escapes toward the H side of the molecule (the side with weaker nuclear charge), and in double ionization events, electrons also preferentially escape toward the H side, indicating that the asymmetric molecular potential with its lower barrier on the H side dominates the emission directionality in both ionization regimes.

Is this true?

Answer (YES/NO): NO